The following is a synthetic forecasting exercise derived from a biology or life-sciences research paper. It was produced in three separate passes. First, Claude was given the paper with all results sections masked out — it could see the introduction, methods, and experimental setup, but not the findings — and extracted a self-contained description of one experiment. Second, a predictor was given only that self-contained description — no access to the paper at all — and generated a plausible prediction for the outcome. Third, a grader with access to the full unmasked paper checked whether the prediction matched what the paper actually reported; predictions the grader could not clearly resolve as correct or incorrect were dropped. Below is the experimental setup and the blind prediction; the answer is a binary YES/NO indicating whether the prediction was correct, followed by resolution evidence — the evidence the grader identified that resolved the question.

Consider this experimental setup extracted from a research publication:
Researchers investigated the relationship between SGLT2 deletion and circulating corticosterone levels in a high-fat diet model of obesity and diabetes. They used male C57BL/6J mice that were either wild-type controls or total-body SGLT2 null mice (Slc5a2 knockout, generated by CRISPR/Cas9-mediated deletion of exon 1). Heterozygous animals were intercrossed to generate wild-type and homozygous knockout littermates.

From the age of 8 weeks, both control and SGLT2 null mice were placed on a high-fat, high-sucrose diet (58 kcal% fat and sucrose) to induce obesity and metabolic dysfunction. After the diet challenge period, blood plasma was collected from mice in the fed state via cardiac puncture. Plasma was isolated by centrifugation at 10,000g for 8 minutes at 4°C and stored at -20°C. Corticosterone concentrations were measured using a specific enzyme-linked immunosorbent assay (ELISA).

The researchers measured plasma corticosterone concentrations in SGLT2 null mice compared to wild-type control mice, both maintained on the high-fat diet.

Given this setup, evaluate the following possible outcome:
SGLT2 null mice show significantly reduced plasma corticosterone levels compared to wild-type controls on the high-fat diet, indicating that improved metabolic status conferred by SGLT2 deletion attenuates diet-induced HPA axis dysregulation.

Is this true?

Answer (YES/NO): NO